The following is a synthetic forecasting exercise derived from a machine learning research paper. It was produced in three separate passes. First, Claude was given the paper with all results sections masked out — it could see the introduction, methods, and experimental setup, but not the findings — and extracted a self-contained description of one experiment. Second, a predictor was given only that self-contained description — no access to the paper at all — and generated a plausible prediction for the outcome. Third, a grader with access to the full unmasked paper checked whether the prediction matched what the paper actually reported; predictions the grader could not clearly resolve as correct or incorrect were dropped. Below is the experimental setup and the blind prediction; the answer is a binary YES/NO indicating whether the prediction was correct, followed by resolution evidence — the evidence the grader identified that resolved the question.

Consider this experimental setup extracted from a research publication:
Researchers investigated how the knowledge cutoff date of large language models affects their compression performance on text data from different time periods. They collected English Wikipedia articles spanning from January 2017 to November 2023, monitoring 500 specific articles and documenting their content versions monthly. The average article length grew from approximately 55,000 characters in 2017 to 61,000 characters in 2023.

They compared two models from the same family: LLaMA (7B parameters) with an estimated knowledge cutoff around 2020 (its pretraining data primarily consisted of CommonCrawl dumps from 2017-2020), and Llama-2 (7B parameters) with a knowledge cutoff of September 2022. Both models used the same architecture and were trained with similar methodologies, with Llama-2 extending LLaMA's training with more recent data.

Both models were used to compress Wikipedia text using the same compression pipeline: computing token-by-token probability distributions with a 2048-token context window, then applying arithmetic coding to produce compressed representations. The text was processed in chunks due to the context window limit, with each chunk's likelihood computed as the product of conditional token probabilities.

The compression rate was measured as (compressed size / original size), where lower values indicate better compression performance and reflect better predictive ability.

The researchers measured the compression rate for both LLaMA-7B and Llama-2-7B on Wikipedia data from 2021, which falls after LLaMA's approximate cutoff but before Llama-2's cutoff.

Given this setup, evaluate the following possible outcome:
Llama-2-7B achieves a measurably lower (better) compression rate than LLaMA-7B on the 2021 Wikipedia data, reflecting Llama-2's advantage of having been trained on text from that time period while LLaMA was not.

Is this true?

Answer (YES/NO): YES